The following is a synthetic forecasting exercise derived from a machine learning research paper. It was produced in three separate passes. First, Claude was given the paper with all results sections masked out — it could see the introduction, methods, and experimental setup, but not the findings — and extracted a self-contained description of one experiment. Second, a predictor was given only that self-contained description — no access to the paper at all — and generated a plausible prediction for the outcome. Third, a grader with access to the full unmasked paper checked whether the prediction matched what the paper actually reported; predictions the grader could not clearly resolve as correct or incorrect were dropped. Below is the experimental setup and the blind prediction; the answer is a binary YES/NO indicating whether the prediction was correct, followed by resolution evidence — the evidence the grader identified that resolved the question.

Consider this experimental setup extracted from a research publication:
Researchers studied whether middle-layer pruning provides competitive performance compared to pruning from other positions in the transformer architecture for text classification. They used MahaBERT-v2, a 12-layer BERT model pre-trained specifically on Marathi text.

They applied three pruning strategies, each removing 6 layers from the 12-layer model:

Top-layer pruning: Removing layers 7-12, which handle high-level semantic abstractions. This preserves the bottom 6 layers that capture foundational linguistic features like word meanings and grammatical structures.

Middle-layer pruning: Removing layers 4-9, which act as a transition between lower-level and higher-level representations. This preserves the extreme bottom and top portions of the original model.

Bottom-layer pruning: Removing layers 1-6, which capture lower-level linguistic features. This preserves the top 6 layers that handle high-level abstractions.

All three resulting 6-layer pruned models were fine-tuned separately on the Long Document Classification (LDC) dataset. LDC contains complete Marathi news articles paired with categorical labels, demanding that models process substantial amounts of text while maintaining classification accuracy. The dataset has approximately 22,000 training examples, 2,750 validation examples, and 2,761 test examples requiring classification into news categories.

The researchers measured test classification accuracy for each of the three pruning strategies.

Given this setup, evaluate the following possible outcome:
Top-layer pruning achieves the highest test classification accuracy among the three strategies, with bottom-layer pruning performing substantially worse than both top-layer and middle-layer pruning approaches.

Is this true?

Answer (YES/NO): NO